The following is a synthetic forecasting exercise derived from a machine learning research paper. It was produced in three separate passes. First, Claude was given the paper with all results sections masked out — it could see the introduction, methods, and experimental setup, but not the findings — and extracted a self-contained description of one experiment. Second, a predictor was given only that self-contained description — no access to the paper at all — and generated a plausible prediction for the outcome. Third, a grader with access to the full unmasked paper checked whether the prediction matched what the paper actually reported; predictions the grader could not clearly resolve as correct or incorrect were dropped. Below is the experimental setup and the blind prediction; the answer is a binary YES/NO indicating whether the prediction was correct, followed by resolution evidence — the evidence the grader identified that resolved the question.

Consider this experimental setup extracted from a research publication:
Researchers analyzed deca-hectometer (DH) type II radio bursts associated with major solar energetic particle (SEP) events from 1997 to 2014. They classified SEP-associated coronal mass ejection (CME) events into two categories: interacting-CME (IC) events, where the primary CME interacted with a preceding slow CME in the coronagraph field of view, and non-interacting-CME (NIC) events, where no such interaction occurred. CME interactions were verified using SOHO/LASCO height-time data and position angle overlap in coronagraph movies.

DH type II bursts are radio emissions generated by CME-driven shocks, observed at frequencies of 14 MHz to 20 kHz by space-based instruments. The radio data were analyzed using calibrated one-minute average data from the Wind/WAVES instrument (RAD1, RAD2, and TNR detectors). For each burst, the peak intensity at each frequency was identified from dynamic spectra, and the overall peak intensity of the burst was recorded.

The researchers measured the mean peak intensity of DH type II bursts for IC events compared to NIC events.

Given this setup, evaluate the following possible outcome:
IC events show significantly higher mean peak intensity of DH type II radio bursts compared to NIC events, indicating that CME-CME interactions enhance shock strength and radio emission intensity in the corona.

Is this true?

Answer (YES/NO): NO